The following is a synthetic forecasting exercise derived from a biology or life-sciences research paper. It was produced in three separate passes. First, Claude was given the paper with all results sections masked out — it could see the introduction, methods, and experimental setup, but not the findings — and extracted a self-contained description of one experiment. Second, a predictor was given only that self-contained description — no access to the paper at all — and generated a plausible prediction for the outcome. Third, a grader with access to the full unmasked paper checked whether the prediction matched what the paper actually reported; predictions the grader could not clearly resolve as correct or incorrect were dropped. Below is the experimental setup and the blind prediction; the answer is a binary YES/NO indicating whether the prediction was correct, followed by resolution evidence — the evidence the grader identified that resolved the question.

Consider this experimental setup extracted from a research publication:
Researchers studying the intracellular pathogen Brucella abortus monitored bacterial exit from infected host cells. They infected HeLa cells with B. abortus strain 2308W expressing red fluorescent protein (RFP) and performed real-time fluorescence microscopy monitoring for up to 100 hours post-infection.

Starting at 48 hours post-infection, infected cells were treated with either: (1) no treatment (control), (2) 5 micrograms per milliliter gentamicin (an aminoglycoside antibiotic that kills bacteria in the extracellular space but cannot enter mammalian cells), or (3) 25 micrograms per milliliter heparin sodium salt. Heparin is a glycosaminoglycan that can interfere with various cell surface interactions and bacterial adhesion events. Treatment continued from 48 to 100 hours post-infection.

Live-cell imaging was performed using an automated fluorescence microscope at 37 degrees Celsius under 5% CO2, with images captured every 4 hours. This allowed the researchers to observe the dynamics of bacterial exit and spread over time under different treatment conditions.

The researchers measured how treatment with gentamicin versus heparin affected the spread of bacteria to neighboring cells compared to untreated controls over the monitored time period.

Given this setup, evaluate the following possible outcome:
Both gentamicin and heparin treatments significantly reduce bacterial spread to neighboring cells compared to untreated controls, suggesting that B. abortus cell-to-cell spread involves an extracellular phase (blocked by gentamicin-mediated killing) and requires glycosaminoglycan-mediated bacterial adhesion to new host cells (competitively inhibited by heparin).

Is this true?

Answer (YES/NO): NO